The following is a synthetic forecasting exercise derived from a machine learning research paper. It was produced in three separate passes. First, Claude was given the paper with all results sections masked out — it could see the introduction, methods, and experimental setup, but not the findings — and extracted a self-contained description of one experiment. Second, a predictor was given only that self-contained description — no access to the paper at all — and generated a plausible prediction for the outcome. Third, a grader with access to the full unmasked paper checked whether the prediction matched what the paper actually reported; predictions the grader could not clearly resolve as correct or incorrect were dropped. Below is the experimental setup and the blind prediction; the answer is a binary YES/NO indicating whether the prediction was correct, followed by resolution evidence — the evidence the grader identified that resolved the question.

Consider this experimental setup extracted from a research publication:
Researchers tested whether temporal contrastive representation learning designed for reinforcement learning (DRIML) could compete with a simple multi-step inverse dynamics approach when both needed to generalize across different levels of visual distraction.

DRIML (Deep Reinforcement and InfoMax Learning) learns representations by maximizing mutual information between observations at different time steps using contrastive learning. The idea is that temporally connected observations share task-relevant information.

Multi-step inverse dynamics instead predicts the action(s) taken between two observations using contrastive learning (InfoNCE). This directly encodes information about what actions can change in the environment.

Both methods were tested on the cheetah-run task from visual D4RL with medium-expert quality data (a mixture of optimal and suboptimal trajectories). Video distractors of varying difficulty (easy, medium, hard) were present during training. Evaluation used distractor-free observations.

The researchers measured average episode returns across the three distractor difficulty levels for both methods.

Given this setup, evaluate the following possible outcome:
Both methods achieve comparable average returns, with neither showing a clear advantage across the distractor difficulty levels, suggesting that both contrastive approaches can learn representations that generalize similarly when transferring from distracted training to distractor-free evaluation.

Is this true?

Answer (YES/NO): YES